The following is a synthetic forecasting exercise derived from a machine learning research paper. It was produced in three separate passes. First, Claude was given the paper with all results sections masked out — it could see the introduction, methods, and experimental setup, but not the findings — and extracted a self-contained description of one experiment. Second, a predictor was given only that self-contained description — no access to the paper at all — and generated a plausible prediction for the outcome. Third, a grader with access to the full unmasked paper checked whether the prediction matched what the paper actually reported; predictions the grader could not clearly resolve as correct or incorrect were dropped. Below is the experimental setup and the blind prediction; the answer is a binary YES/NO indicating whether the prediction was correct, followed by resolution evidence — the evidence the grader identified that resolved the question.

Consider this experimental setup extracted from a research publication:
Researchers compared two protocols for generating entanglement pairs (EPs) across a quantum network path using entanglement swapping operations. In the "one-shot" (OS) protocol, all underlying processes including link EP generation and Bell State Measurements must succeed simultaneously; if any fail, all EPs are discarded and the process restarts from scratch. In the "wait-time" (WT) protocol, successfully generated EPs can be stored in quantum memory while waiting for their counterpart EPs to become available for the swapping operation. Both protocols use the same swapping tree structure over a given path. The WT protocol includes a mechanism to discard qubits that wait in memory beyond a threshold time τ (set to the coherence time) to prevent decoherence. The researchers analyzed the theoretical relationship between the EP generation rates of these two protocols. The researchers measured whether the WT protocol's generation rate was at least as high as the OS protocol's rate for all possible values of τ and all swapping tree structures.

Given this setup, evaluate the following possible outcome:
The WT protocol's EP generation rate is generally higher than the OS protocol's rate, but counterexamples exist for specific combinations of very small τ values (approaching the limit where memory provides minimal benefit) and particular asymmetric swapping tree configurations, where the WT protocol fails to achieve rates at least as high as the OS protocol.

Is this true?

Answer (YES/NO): NO